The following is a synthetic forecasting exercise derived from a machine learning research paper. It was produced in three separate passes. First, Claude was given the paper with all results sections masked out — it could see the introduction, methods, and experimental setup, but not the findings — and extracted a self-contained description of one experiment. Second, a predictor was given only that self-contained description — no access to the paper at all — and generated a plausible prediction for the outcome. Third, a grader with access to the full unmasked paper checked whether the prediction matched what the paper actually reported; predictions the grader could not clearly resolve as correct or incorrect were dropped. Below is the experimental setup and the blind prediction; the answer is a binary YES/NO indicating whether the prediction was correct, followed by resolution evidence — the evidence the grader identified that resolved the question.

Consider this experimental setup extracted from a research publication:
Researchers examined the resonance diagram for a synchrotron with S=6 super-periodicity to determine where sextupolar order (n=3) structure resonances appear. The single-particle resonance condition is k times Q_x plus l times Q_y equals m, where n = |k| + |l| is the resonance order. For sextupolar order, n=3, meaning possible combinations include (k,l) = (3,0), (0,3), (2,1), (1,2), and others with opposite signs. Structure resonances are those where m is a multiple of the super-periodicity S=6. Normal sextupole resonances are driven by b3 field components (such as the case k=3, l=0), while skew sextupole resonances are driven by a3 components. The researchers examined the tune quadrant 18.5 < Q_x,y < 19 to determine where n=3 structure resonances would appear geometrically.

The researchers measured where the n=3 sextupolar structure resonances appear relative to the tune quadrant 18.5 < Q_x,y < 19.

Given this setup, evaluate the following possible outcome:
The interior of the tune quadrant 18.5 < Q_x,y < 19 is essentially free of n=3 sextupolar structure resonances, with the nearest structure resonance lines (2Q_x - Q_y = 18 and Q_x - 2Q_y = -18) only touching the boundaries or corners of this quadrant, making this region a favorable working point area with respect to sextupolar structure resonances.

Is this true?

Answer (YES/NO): YES